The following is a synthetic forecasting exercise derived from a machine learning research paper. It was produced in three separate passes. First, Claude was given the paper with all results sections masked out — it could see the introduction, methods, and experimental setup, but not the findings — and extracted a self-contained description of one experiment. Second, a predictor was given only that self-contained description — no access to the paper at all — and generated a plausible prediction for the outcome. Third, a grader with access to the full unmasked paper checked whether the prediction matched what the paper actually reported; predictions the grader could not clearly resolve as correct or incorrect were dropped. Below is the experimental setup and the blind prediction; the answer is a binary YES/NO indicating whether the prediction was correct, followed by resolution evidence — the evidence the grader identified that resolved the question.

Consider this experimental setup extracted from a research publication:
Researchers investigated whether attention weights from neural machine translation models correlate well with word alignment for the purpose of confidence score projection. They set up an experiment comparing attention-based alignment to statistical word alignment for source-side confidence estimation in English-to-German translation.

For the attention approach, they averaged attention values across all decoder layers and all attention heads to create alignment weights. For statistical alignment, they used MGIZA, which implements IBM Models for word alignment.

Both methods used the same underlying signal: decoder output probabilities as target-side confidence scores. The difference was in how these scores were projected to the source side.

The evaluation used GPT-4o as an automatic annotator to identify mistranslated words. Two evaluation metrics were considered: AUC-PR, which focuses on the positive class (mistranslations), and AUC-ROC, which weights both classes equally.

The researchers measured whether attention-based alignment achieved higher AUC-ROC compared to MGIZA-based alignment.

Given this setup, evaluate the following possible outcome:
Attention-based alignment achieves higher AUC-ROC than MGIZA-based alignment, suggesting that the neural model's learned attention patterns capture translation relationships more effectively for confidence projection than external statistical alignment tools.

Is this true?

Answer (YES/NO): YES